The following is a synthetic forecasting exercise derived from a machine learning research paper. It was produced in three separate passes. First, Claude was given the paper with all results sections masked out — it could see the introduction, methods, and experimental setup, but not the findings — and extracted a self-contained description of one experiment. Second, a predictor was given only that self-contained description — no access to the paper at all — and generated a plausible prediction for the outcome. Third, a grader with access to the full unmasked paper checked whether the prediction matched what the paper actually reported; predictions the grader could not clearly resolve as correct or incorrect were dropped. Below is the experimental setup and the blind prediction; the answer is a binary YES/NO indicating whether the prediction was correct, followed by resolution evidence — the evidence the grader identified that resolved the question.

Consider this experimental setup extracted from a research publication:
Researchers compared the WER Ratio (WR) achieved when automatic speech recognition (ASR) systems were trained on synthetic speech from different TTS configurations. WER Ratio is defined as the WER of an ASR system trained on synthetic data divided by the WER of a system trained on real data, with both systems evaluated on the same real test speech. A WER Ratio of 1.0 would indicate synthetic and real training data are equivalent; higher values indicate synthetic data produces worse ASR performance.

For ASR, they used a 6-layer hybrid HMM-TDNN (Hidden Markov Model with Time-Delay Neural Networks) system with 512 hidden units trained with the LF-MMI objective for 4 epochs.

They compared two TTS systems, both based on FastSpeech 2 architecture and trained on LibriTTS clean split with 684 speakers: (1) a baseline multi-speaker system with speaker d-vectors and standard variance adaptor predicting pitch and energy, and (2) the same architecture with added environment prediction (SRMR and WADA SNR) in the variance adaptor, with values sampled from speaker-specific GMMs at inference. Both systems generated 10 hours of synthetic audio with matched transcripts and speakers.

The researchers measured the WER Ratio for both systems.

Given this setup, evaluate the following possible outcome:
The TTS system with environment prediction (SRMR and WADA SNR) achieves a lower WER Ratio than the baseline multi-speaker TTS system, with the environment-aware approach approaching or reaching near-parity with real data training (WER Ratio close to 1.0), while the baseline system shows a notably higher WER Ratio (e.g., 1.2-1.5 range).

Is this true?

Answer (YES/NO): NO